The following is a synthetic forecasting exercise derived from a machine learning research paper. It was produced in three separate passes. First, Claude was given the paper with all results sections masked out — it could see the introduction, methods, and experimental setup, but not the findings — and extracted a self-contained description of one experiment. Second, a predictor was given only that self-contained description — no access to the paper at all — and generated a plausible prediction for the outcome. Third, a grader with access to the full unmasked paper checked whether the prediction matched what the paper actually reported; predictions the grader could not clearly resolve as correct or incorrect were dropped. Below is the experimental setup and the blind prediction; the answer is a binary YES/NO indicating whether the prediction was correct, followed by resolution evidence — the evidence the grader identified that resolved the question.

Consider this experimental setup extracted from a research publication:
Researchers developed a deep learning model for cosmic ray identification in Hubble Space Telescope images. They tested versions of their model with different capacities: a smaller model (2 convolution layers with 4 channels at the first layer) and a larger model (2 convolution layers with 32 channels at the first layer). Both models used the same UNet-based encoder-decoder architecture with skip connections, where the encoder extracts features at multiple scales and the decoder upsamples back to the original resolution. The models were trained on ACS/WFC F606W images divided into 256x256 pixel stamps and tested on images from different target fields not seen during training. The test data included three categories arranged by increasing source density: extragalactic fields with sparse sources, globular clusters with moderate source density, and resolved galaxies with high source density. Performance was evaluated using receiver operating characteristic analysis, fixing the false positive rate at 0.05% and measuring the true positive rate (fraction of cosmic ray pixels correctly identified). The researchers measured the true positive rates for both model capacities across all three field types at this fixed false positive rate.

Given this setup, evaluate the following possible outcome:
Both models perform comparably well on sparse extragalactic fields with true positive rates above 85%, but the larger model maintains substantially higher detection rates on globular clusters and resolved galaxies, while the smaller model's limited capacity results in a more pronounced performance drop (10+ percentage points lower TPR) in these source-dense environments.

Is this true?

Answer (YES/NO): NO